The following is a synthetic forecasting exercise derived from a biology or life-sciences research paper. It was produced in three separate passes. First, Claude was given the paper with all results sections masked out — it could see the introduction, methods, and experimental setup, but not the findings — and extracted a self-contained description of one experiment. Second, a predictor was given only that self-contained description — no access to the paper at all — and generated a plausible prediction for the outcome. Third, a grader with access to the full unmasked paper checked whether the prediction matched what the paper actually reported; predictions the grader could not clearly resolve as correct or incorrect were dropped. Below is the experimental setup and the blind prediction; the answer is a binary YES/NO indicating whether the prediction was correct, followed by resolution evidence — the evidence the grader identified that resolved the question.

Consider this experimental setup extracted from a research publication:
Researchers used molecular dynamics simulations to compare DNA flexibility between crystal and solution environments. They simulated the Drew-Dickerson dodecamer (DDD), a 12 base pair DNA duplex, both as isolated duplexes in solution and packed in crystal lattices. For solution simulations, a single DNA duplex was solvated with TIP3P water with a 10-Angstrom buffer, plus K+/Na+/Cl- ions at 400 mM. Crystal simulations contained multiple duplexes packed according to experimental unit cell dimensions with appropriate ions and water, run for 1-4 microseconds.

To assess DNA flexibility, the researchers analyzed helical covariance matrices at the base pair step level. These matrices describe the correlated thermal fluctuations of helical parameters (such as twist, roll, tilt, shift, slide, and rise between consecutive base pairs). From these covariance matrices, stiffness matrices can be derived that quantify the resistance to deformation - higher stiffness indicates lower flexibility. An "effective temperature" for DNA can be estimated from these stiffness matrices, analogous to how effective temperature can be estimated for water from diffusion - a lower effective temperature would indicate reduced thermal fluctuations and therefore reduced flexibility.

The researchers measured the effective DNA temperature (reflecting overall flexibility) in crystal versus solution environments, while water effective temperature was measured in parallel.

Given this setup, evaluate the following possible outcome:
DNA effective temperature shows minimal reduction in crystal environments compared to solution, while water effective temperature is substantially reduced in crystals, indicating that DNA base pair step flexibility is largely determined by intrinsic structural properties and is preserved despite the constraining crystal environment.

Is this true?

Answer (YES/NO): NO